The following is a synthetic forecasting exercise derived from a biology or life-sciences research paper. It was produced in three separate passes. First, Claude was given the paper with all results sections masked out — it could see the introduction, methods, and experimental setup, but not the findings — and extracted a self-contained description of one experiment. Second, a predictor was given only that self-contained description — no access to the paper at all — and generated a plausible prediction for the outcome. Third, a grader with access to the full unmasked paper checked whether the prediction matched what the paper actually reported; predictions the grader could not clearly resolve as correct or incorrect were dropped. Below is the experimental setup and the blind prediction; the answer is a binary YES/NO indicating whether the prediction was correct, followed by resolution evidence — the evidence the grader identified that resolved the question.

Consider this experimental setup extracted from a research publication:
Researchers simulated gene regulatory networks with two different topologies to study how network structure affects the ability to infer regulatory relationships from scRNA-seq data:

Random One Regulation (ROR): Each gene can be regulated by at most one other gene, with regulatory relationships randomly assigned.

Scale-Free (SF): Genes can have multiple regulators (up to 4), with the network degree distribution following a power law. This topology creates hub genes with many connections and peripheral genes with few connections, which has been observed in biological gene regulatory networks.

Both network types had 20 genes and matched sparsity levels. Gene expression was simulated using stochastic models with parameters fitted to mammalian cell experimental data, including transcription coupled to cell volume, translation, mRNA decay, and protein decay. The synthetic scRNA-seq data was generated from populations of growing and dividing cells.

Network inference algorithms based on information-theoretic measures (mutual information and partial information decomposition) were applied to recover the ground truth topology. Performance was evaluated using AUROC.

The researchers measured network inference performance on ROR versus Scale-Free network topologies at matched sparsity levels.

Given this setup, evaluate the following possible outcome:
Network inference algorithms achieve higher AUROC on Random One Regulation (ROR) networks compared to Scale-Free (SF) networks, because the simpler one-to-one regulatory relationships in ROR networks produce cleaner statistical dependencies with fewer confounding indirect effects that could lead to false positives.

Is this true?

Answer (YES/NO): YES